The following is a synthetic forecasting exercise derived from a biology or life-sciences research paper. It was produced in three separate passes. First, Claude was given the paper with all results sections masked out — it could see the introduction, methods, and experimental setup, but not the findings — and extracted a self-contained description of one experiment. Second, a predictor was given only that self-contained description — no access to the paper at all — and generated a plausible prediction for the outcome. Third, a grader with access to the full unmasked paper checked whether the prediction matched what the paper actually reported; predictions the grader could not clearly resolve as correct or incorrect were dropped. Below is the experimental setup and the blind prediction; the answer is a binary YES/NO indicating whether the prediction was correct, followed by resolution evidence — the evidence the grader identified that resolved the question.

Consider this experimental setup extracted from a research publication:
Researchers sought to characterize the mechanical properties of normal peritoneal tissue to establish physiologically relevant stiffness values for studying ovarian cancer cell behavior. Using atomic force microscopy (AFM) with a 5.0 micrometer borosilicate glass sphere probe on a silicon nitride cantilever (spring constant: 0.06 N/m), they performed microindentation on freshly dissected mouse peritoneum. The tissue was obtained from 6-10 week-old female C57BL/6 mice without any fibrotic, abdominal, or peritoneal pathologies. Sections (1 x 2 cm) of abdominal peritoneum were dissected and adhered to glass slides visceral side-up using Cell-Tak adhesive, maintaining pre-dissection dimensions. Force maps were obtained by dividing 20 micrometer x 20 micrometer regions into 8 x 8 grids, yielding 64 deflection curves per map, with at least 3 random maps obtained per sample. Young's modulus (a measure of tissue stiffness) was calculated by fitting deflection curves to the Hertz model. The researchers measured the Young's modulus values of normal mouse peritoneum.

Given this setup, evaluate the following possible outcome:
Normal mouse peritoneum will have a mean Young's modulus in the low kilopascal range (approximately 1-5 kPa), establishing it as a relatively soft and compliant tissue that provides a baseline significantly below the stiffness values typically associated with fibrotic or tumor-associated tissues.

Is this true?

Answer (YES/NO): YES